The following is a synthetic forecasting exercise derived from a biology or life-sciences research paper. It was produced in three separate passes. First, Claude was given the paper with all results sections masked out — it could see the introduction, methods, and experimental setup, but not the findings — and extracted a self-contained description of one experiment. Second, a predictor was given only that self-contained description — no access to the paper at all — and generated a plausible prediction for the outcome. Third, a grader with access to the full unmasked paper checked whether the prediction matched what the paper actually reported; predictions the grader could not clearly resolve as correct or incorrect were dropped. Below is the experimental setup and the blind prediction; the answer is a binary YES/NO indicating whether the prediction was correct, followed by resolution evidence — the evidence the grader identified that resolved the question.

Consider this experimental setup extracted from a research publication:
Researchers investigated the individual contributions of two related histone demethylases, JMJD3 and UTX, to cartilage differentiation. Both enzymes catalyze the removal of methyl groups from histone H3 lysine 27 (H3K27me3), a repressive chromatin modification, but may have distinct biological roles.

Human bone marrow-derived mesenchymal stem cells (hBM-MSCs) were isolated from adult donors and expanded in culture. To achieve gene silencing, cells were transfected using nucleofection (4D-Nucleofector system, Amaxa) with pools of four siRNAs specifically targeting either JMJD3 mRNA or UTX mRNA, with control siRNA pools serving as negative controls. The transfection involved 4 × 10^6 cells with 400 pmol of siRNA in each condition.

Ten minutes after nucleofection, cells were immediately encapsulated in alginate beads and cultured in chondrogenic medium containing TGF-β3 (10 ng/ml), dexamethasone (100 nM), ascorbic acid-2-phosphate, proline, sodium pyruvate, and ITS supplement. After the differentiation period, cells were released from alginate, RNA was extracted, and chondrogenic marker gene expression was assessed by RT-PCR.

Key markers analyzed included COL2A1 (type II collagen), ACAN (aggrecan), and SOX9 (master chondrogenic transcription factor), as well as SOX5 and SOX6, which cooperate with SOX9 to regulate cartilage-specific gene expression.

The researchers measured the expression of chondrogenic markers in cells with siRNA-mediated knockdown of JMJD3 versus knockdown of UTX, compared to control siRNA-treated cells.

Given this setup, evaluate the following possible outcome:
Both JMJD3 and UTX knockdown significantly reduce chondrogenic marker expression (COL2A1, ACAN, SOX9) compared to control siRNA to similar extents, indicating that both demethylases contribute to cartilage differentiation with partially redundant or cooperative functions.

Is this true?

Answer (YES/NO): NO